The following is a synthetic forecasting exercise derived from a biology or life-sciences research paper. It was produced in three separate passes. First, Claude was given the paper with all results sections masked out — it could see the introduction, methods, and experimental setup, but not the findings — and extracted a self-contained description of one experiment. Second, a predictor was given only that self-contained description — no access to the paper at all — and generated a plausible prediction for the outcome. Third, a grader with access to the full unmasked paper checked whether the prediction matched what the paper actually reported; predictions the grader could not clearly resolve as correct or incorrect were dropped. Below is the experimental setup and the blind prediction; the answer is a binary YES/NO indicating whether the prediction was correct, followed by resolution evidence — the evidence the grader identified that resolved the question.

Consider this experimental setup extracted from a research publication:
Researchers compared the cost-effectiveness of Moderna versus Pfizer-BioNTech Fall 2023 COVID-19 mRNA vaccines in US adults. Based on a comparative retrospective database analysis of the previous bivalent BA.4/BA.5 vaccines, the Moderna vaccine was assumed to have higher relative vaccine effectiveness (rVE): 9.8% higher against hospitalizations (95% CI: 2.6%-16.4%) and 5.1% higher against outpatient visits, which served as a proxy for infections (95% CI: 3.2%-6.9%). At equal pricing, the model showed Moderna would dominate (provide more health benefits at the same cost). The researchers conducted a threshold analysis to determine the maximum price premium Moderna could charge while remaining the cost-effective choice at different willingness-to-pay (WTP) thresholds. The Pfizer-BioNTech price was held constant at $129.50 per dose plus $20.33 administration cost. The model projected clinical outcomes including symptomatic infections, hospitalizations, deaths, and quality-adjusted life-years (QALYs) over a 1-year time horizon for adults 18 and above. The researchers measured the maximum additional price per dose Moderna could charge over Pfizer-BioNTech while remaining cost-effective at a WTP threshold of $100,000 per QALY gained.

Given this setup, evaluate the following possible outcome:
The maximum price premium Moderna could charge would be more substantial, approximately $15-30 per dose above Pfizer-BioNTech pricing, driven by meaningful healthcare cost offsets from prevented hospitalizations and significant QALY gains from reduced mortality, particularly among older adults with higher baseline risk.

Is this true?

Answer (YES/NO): NO